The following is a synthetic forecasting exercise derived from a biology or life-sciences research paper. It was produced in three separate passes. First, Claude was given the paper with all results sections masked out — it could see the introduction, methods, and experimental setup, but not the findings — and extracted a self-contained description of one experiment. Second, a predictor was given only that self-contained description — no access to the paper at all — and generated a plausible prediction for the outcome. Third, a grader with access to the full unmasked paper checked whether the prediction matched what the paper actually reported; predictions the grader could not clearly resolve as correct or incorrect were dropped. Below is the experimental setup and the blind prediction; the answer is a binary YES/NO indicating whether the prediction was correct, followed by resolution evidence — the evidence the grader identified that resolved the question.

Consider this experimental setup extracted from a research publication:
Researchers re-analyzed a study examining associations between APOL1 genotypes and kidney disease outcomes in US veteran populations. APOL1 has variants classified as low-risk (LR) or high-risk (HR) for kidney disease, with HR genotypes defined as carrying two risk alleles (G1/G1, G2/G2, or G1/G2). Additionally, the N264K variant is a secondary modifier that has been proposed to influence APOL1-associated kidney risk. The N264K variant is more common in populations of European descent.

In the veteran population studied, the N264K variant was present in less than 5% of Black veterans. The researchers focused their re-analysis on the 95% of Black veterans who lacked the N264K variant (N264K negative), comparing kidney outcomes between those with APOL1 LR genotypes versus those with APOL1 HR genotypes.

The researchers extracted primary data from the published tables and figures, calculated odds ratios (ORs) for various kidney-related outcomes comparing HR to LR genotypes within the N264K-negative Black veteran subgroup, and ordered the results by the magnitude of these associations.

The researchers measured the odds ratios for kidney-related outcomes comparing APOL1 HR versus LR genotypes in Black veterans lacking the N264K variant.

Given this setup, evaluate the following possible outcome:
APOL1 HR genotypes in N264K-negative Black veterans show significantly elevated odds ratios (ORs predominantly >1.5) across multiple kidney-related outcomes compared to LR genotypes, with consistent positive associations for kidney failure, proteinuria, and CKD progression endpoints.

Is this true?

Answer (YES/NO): NO